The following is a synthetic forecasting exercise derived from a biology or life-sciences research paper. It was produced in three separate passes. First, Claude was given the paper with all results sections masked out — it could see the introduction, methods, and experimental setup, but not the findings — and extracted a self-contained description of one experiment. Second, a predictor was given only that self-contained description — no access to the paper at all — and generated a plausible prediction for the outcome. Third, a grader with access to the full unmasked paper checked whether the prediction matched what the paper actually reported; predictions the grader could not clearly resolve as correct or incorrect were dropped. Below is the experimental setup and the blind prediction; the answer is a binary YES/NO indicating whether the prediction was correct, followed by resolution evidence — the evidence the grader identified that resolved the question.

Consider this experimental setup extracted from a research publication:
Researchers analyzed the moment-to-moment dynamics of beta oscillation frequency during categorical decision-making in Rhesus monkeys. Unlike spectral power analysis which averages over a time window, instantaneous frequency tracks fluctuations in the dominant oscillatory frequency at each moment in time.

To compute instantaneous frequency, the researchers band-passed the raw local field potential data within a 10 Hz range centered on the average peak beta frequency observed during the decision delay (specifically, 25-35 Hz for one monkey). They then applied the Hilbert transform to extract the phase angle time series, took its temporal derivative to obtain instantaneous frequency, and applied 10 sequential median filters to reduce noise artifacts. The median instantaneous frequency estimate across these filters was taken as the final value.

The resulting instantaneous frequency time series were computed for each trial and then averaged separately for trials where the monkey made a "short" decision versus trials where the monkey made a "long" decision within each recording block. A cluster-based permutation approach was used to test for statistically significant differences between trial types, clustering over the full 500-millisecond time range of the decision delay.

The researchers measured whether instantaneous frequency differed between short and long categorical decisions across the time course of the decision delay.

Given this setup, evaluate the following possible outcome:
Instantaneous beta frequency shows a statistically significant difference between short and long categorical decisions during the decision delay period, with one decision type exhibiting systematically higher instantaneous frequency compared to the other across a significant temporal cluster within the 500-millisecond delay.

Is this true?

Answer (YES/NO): YES